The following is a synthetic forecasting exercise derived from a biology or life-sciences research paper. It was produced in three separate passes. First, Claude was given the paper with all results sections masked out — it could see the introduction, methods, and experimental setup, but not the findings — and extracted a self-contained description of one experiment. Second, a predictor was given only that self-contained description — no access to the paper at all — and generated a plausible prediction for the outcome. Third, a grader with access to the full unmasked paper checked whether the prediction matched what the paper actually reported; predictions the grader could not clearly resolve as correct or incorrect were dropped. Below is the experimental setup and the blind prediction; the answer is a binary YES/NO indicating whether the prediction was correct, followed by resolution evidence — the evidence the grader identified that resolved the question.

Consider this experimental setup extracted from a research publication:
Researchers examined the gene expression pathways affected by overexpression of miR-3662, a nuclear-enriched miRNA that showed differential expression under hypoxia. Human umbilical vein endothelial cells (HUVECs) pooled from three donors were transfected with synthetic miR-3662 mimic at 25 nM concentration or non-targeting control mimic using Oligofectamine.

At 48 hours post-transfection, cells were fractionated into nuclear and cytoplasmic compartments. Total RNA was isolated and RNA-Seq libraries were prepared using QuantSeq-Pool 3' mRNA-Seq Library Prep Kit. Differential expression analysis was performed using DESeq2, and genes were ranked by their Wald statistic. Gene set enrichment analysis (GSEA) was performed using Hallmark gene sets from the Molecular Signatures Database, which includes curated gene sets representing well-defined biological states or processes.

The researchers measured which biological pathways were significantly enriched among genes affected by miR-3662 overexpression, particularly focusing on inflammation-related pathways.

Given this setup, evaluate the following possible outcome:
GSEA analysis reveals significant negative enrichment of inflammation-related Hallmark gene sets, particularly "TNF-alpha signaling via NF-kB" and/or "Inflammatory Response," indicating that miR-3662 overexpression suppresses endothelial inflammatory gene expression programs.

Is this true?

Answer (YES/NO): NO